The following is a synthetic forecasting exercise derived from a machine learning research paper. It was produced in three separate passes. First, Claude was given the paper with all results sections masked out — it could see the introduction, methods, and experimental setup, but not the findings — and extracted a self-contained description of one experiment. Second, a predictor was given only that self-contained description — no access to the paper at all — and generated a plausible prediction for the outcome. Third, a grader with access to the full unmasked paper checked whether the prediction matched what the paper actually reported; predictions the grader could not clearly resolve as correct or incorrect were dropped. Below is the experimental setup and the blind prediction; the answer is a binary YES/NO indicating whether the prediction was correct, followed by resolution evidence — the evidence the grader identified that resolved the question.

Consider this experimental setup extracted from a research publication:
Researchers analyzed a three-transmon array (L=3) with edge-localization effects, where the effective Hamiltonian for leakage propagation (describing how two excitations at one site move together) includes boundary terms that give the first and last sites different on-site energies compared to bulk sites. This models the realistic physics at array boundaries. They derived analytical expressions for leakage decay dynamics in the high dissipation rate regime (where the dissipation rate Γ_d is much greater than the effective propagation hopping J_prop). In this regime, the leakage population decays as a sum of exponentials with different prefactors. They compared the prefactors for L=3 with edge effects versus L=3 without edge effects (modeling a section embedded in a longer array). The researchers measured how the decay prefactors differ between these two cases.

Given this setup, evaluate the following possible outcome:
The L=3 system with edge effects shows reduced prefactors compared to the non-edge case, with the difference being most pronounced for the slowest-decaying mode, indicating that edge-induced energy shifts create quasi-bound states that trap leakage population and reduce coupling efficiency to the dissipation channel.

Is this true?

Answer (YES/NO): YES